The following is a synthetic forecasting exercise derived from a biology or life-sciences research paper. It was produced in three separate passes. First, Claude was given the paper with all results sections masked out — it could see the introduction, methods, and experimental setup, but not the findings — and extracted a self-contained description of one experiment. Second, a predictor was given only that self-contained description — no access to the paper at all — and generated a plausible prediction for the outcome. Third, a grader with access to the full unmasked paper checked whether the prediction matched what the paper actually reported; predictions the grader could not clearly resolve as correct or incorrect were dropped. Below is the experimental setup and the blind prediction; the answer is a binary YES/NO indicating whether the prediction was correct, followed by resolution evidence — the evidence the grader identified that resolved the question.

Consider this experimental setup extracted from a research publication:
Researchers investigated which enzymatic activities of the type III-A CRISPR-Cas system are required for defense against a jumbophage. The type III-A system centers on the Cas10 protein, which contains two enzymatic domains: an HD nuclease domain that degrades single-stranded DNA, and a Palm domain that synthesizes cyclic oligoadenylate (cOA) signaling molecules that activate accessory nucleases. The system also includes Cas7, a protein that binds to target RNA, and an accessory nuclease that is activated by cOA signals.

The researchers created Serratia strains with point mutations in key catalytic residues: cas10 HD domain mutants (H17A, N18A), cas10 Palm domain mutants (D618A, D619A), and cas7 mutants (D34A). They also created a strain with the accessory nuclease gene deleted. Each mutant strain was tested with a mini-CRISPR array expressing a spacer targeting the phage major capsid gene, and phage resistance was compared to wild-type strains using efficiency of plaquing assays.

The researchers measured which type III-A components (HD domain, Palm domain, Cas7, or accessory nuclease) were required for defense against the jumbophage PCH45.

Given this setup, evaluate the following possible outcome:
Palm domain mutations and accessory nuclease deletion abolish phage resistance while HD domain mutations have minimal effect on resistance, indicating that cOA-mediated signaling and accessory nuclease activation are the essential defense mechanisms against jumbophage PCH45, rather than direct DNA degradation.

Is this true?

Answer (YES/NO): YES